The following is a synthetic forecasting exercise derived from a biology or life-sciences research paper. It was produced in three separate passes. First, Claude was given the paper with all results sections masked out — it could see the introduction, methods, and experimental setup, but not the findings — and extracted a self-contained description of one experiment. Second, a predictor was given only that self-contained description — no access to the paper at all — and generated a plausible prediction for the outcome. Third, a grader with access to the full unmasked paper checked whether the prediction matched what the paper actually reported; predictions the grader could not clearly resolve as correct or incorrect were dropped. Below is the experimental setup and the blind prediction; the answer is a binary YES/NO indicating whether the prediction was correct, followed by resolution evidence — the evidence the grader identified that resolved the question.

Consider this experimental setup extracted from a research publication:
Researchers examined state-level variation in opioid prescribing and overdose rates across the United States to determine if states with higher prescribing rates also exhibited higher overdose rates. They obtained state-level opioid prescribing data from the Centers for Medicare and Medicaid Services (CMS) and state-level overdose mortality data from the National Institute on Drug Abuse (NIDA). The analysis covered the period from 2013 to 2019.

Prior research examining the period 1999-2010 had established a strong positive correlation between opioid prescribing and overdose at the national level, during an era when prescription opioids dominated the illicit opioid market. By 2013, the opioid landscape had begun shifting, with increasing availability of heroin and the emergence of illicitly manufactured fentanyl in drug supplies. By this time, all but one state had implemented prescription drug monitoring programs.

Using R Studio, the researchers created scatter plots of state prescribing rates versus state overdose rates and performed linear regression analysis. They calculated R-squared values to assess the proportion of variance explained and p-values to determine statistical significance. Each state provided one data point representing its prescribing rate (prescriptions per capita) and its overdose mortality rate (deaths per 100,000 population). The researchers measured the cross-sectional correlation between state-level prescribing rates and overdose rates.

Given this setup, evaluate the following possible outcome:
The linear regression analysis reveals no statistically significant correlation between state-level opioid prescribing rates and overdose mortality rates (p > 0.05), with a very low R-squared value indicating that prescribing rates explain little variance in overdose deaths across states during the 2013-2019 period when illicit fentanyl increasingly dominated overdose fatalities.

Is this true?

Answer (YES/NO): NO